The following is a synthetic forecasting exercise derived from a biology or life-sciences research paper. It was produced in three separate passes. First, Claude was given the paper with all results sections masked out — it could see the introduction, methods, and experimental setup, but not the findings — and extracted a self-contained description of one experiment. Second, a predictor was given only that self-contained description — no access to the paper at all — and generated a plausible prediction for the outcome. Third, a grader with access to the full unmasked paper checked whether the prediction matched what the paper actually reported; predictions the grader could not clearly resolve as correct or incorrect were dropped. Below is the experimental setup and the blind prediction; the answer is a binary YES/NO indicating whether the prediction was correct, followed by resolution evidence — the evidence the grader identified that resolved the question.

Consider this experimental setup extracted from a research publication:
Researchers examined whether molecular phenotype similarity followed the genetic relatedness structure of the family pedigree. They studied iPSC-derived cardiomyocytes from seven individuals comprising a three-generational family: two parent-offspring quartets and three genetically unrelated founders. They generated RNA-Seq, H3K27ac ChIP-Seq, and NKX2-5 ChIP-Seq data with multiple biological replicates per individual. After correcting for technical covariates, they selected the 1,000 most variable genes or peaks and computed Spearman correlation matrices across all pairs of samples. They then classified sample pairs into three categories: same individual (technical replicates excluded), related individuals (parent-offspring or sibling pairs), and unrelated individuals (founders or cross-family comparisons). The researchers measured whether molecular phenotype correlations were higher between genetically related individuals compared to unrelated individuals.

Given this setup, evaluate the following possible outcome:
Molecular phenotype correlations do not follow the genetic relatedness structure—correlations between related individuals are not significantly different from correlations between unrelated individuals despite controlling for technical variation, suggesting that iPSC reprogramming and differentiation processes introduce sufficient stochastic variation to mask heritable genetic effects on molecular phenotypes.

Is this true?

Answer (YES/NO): NO